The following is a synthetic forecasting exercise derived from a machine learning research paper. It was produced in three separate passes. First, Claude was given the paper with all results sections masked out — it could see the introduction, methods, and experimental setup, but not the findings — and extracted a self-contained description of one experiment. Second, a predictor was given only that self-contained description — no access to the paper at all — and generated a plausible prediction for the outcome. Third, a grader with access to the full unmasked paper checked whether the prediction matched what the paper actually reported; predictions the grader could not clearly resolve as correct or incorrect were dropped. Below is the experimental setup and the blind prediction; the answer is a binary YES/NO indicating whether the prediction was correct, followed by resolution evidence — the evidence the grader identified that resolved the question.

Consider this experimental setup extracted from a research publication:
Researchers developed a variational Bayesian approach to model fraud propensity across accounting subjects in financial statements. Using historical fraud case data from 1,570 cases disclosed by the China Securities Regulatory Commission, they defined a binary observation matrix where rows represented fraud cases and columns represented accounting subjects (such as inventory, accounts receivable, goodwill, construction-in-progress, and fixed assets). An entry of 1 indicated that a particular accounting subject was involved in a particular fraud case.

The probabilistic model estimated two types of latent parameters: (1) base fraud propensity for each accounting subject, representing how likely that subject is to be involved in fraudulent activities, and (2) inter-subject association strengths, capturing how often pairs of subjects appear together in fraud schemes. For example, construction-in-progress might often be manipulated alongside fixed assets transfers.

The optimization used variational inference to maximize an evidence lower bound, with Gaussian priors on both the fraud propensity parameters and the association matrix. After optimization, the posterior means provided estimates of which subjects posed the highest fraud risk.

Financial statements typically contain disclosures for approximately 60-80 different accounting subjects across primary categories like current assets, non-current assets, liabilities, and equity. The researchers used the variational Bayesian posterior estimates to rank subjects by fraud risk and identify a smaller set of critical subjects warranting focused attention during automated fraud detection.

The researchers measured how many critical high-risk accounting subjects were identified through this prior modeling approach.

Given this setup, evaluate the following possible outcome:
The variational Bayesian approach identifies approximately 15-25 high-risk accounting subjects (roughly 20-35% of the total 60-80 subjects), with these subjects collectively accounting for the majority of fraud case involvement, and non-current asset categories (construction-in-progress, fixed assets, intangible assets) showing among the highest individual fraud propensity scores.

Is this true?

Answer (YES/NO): NO